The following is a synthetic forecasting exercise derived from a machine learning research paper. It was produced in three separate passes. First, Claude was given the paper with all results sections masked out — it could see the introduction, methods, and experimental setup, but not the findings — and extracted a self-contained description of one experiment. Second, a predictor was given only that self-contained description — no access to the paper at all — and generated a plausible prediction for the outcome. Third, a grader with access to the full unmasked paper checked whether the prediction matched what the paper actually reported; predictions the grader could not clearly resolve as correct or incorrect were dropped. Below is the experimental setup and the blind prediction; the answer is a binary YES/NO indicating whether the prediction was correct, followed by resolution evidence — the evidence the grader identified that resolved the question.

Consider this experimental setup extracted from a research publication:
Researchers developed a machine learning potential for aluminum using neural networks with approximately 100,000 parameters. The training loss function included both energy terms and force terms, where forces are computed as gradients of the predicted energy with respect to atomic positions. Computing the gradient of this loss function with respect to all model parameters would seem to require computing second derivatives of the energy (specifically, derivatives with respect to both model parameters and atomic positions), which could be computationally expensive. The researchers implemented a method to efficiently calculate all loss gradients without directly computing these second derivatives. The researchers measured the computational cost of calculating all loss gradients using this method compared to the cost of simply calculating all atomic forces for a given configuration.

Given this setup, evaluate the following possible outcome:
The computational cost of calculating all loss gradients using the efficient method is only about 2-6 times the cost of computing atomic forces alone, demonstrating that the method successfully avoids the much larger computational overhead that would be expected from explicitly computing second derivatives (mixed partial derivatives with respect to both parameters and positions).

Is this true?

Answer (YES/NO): NO